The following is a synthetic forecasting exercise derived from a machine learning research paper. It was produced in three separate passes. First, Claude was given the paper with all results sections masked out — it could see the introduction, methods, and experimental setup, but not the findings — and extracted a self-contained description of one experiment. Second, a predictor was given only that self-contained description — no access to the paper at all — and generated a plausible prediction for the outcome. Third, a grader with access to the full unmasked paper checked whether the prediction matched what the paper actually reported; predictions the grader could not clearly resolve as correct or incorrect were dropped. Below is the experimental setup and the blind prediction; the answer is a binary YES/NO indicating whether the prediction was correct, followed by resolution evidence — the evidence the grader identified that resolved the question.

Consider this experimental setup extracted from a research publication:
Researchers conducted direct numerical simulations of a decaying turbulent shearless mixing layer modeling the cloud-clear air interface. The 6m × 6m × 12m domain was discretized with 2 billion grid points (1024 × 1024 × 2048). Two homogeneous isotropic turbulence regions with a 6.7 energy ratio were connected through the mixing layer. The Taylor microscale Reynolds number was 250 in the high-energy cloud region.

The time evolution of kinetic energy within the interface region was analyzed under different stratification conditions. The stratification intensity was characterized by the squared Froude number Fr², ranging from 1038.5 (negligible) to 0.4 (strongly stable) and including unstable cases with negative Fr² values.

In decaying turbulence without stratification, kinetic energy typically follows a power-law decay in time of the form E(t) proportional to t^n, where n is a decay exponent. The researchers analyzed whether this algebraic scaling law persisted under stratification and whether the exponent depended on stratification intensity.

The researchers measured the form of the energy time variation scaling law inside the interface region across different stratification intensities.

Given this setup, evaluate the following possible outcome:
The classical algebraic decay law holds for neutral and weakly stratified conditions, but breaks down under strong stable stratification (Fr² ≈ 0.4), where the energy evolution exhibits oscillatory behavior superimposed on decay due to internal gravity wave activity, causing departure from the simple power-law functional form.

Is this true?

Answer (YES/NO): NO